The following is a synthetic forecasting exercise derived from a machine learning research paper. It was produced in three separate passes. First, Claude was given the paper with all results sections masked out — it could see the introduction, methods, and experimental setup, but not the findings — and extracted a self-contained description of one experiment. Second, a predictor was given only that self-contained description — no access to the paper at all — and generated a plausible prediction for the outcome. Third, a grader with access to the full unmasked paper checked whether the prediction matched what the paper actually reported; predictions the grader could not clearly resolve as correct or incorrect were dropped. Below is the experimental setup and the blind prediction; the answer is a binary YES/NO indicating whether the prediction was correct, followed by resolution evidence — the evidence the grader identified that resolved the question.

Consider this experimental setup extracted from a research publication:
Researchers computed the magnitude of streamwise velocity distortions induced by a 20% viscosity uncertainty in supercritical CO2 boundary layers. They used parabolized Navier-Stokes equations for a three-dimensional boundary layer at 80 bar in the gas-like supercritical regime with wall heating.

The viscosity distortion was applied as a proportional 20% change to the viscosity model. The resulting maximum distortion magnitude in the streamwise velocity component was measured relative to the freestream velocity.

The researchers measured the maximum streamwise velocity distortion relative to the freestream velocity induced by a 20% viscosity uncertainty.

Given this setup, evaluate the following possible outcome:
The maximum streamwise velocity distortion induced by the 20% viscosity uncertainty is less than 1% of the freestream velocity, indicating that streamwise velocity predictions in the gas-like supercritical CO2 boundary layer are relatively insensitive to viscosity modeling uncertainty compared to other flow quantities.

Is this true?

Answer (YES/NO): NO